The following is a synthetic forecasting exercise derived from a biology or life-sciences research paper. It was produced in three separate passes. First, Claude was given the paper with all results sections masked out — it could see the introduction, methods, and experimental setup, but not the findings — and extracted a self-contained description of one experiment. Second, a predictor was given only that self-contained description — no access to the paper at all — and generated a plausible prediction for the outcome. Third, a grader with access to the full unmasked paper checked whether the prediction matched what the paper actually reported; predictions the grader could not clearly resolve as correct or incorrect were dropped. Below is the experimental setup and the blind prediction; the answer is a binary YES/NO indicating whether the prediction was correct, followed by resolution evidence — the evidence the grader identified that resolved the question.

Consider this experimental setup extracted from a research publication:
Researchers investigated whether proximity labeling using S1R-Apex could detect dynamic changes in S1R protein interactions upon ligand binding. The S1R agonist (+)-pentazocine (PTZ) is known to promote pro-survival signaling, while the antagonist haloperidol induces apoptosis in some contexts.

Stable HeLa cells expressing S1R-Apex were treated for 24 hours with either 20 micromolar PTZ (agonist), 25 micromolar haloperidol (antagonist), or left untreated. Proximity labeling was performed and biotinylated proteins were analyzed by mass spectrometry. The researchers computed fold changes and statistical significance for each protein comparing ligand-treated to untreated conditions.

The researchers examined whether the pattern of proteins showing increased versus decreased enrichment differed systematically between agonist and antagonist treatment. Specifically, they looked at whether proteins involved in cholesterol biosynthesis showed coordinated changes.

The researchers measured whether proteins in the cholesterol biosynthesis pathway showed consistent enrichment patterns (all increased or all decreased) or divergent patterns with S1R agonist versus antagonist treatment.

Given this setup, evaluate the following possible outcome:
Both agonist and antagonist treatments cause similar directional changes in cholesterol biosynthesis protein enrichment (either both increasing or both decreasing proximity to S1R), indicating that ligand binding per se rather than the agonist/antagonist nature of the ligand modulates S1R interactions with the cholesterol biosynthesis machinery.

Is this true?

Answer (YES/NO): YES